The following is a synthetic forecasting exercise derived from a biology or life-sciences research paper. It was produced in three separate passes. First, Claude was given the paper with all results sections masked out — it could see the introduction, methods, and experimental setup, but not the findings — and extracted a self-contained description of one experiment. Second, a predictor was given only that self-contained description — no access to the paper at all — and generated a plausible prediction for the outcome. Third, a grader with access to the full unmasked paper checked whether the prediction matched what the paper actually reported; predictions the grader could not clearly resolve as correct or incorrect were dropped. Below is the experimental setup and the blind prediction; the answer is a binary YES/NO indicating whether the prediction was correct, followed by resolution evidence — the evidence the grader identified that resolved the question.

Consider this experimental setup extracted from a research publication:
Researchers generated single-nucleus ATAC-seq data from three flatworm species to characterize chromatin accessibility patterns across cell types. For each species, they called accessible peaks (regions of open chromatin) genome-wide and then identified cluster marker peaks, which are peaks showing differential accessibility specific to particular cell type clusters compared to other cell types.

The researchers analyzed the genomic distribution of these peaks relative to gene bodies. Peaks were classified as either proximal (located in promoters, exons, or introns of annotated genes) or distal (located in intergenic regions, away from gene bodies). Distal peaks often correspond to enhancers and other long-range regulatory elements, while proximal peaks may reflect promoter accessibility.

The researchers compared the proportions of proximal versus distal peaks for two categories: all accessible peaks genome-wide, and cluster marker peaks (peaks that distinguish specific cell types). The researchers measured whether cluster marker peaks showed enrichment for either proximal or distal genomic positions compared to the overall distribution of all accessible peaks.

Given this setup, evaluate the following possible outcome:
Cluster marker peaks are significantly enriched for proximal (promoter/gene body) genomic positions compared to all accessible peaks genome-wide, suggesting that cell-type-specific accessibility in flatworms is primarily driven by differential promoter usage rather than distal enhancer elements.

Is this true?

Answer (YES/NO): NO